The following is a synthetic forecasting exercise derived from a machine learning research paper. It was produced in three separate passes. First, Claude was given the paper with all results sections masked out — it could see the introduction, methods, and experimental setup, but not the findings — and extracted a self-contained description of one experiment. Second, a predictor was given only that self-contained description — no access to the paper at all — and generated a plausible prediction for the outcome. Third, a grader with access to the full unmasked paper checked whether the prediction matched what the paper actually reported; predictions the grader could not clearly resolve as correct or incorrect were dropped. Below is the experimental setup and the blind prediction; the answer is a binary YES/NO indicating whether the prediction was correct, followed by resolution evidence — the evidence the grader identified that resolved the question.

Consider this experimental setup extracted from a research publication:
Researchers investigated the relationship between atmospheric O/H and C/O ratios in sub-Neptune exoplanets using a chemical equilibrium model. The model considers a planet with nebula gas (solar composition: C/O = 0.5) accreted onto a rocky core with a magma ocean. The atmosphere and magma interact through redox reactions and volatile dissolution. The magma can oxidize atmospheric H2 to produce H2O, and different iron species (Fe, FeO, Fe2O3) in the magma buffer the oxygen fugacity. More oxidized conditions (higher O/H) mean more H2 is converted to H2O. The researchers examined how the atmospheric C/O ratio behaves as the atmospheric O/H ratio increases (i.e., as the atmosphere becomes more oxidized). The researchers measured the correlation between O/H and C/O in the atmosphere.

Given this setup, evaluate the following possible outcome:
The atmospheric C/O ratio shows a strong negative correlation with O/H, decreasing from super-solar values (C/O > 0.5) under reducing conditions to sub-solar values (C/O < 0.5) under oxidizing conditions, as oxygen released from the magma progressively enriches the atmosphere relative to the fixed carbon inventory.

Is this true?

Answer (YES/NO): YES